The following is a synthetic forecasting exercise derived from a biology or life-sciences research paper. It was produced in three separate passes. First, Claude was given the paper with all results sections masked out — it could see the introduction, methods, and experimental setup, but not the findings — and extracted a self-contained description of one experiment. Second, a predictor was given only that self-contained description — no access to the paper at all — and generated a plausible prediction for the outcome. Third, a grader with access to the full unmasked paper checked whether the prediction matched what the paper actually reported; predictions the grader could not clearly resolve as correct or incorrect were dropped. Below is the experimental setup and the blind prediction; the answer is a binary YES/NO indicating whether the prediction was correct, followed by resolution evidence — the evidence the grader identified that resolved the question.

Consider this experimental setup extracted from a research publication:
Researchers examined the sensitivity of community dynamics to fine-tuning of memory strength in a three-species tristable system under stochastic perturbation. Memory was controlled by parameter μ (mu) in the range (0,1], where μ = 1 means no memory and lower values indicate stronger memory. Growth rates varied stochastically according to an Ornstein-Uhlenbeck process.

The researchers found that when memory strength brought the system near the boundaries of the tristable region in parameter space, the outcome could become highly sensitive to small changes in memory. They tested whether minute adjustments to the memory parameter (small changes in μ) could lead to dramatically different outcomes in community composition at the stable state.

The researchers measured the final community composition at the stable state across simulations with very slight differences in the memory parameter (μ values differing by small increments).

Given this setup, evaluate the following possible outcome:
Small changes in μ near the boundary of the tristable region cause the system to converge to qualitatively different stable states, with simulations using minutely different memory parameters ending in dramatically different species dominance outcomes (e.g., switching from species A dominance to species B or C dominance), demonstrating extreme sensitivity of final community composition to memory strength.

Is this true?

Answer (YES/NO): YES